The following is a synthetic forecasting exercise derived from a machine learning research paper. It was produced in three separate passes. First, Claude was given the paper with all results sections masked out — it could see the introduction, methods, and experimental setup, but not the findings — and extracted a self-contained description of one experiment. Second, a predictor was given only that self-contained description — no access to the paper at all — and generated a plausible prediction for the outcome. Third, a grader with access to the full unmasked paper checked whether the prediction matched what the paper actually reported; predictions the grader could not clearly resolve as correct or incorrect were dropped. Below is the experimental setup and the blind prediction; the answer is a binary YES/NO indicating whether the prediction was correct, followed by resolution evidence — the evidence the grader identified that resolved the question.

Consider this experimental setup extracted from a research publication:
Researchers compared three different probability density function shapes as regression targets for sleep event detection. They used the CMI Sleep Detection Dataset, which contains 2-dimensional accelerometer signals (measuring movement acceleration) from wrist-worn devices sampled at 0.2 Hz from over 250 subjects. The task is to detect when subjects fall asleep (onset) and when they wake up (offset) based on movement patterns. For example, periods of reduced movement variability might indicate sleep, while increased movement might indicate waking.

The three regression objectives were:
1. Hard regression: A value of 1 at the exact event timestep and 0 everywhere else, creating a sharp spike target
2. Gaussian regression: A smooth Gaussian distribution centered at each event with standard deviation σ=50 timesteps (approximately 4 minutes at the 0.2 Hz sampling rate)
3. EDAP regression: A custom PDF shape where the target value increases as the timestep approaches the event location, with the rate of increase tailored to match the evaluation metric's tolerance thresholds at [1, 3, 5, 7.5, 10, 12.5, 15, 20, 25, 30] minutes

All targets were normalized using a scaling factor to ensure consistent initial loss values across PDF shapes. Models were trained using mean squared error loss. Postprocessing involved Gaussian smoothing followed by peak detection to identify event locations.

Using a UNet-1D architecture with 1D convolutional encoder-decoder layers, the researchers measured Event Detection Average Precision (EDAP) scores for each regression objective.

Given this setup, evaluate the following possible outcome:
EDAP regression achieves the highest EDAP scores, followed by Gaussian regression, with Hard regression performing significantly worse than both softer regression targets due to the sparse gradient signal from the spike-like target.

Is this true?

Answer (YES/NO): NO